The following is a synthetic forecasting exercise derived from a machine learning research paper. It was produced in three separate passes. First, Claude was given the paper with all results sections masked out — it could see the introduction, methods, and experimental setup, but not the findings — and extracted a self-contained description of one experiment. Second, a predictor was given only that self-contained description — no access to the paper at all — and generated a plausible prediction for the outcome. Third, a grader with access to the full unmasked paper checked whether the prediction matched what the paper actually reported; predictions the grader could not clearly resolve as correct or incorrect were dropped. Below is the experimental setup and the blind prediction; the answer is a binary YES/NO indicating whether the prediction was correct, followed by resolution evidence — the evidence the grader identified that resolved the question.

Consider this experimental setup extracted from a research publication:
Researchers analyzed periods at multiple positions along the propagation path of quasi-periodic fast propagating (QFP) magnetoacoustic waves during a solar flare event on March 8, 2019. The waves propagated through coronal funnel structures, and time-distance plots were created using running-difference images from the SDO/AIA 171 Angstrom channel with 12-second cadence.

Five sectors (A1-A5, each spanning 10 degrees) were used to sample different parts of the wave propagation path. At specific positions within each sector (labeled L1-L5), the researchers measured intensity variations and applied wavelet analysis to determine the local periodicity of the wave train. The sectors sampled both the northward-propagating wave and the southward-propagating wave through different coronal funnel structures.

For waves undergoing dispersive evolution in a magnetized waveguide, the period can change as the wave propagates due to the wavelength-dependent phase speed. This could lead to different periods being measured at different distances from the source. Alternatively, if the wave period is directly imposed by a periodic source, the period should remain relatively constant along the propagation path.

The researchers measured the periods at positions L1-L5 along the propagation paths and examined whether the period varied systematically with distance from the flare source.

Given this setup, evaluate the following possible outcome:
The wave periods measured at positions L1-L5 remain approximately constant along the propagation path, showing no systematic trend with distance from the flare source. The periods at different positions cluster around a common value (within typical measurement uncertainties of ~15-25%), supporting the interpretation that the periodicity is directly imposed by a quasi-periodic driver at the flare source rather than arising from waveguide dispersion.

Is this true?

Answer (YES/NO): YES